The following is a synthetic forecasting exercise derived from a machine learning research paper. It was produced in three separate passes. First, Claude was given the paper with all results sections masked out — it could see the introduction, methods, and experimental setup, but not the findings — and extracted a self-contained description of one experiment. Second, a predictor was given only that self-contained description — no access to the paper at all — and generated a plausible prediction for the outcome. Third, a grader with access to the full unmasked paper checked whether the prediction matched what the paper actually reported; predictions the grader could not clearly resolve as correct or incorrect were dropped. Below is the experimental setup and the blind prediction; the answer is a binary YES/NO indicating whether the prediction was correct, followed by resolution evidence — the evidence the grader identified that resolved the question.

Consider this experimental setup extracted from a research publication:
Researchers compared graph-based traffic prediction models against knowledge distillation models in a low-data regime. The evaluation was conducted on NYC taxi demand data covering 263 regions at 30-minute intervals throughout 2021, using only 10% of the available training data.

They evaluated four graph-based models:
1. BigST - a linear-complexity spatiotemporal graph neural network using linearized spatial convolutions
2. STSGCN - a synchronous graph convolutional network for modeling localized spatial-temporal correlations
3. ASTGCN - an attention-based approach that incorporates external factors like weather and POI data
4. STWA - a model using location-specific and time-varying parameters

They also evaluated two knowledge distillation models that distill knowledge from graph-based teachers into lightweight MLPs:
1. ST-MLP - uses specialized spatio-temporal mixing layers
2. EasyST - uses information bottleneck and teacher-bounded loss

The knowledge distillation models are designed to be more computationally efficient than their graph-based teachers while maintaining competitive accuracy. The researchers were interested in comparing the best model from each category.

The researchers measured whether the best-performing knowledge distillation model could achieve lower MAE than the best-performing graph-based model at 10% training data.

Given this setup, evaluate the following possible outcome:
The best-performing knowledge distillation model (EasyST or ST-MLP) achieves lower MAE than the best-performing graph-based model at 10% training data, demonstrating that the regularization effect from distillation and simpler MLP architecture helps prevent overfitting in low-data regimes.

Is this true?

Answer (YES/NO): NO